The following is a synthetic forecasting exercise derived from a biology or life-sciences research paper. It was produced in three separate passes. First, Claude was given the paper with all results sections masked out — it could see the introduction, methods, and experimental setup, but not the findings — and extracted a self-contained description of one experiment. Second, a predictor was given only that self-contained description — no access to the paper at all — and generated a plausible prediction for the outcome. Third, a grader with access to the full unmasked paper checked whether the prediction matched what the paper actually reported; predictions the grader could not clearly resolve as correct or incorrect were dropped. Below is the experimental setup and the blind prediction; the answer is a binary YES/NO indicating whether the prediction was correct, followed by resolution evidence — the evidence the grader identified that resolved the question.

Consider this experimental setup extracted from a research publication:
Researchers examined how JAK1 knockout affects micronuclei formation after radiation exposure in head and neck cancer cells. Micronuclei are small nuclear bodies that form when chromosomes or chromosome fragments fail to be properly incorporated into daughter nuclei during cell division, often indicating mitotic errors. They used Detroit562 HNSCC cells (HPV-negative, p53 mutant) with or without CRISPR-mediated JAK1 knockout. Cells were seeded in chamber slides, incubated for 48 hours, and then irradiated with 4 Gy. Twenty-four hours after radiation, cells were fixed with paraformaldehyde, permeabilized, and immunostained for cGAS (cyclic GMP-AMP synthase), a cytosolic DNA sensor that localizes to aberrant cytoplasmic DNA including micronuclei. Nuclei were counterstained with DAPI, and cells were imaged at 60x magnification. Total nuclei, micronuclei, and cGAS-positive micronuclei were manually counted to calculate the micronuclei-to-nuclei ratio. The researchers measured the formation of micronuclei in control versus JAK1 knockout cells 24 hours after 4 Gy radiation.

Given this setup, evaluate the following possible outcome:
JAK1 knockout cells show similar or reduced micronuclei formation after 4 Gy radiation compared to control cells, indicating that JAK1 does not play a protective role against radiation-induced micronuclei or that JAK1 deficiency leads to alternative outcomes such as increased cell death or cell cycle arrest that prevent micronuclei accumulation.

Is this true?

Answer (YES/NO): YES